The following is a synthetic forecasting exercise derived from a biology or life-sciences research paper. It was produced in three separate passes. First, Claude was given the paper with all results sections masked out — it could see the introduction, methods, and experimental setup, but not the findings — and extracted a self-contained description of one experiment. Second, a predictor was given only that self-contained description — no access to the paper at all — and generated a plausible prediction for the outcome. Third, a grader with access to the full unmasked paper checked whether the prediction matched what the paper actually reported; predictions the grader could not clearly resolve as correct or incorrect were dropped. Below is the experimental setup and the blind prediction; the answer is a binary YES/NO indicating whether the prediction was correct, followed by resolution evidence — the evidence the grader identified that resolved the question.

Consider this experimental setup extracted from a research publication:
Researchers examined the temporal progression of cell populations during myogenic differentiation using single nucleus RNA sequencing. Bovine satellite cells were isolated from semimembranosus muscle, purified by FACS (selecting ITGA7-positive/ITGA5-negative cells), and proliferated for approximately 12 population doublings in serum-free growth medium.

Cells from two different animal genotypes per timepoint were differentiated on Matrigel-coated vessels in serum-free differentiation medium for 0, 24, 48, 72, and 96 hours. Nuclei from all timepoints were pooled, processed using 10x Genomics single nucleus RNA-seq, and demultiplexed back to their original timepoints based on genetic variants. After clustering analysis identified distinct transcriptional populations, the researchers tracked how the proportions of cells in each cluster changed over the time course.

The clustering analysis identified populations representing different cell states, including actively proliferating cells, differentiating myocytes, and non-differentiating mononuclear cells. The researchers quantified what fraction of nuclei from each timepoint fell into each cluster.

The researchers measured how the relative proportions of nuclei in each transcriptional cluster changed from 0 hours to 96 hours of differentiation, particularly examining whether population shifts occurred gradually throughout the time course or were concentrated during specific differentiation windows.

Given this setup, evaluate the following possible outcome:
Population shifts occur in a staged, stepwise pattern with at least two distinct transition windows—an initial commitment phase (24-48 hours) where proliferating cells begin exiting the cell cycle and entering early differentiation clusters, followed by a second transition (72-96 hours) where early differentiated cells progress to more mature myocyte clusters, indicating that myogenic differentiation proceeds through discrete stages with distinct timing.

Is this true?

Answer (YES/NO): NO